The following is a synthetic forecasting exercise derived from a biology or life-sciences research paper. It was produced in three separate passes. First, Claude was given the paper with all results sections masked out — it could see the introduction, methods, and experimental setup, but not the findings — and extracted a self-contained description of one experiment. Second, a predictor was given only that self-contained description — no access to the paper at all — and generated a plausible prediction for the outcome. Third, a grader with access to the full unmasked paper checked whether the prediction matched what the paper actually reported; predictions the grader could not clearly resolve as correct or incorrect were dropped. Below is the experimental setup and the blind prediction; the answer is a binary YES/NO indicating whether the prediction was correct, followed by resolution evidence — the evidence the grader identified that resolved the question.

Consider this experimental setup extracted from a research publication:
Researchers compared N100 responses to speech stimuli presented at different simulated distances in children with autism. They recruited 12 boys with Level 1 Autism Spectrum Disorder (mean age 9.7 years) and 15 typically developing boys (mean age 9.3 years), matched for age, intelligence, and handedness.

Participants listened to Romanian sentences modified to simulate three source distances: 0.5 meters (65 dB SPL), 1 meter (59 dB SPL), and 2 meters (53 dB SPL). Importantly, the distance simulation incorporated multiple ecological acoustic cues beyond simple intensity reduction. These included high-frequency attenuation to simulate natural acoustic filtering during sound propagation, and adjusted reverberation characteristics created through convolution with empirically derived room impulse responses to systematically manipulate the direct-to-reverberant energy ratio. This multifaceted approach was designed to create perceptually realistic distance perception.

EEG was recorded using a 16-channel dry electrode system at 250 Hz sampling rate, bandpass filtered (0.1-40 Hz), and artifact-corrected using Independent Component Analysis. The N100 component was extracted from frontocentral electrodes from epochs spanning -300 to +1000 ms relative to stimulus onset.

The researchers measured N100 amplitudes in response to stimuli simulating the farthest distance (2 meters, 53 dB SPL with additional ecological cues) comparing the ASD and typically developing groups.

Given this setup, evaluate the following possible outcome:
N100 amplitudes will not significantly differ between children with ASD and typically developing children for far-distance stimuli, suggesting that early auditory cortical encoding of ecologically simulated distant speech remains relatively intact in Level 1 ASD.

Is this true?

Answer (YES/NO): YES